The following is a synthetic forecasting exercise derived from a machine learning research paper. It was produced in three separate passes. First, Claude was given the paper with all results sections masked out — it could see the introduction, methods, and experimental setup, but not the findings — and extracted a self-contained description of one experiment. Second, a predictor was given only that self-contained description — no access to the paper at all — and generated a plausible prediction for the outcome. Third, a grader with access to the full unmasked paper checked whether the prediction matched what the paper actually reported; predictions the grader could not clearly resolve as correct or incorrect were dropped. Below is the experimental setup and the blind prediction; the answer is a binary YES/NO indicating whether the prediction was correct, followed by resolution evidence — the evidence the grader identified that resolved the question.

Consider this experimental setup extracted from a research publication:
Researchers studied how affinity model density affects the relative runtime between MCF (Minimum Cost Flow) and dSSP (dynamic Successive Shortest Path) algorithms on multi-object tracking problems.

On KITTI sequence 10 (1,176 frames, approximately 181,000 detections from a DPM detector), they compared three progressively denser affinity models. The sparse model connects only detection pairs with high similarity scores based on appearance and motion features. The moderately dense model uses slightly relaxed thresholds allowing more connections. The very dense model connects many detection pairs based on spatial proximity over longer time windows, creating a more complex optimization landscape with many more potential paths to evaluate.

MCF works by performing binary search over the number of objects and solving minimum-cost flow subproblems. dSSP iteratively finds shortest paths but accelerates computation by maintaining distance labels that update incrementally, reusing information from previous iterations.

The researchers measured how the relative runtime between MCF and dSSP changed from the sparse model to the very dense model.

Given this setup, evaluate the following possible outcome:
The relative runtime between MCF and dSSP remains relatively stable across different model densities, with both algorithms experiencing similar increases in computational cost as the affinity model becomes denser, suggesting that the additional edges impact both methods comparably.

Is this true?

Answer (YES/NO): NO